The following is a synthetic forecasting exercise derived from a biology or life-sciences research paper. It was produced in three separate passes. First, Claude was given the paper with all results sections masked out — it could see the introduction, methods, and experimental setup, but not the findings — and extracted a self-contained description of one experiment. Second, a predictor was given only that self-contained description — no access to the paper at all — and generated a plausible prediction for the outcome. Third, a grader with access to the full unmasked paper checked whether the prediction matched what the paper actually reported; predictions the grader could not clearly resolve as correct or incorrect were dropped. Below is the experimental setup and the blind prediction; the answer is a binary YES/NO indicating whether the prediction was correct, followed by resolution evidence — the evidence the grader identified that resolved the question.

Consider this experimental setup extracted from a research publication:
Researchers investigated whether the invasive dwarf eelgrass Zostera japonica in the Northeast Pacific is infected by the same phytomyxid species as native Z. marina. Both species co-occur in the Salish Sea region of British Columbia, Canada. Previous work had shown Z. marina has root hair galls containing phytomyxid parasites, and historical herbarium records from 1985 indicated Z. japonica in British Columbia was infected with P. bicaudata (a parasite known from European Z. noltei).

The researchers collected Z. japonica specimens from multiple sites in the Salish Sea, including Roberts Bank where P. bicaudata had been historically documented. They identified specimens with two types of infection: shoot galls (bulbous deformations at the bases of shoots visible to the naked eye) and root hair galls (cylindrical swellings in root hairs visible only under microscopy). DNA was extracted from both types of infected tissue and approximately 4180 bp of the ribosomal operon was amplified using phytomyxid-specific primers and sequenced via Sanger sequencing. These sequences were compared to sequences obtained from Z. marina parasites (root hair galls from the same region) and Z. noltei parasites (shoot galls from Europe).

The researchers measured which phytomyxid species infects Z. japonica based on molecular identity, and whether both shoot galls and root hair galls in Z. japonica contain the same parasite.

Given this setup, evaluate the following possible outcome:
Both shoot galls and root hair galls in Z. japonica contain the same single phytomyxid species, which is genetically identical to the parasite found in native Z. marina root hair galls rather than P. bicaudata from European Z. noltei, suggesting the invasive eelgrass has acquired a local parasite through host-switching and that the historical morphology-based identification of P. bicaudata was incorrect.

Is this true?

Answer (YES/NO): NO